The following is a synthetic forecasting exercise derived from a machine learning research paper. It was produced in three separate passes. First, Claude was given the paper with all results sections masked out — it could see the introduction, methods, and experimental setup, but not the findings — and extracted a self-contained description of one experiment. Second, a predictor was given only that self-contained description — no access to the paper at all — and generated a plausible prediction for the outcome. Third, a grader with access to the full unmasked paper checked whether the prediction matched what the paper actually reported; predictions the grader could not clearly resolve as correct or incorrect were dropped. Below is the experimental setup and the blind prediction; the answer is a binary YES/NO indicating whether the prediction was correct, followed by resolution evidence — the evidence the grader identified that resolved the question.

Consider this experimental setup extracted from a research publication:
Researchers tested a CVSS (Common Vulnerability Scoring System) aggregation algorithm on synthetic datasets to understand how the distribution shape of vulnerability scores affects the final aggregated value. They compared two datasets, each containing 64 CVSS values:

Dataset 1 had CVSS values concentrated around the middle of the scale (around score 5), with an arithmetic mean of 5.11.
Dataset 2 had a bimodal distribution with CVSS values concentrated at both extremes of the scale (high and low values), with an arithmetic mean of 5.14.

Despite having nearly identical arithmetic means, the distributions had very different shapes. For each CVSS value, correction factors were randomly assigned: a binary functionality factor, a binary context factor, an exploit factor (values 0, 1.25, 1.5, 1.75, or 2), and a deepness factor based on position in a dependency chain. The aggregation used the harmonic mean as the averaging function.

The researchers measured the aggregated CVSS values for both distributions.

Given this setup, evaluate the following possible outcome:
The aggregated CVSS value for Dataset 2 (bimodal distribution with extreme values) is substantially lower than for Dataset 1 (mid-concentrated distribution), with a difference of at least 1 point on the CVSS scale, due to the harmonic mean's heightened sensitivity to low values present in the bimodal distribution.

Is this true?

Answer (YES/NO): YES